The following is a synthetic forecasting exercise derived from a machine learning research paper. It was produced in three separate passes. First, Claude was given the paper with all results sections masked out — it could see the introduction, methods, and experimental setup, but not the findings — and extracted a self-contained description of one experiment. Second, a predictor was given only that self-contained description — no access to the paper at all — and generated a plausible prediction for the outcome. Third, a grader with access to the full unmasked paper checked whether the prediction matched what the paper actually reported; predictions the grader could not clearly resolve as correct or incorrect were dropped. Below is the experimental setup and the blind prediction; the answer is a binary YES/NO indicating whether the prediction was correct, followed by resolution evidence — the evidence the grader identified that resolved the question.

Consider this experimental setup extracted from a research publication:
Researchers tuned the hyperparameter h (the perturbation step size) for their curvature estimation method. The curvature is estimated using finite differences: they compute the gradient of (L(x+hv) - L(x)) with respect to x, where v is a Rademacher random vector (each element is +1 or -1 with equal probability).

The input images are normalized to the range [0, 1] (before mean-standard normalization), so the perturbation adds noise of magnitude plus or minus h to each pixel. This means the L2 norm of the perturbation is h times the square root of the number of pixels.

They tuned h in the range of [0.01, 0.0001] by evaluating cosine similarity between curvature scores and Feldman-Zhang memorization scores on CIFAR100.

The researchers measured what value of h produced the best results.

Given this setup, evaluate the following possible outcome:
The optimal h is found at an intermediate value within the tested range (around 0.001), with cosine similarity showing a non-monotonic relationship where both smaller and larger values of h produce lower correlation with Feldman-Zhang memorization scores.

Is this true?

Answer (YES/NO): YES